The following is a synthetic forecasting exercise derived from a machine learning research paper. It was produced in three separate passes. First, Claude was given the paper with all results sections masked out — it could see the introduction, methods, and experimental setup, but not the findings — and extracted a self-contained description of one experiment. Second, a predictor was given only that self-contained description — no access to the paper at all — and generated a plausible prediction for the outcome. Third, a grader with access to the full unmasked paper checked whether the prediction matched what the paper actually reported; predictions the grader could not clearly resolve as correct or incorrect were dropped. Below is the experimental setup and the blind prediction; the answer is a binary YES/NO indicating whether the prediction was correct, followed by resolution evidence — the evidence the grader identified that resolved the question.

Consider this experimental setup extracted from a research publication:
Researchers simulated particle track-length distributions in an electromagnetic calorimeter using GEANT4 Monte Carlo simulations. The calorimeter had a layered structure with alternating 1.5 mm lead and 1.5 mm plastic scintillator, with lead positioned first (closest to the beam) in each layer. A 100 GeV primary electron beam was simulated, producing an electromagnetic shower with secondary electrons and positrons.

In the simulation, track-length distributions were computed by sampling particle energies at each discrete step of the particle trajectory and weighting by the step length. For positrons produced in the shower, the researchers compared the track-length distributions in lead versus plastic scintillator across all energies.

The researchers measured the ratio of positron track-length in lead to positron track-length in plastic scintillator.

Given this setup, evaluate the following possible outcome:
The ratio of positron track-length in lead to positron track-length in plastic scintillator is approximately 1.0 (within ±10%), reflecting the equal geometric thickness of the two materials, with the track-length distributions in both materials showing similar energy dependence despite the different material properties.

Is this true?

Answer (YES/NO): YES